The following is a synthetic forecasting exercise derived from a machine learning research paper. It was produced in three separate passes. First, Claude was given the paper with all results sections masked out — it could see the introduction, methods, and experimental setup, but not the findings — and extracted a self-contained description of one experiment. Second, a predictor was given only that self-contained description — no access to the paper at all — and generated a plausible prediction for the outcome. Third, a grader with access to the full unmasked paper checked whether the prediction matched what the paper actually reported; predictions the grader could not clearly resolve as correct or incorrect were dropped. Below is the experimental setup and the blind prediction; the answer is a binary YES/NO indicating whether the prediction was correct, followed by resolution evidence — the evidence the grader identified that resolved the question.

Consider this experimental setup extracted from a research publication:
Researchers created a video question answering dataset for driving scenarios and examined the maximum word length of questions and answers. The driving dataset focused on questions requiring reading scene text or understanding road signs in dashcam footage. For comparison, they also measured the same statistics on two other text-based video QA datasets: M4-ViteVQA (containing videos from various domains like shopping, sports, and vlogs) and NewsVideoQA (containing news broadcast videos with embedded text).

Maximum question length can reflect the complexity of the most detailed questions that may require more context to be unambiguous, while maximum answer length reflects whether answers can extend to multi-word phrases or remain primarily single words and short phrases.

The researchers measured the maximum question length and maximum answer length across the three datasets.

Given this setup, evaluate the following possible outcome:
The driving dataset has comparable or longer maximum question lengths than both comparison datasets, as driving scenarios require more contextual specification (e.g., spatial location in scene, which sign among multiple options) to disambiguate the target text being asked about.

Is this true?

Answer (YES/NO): YES